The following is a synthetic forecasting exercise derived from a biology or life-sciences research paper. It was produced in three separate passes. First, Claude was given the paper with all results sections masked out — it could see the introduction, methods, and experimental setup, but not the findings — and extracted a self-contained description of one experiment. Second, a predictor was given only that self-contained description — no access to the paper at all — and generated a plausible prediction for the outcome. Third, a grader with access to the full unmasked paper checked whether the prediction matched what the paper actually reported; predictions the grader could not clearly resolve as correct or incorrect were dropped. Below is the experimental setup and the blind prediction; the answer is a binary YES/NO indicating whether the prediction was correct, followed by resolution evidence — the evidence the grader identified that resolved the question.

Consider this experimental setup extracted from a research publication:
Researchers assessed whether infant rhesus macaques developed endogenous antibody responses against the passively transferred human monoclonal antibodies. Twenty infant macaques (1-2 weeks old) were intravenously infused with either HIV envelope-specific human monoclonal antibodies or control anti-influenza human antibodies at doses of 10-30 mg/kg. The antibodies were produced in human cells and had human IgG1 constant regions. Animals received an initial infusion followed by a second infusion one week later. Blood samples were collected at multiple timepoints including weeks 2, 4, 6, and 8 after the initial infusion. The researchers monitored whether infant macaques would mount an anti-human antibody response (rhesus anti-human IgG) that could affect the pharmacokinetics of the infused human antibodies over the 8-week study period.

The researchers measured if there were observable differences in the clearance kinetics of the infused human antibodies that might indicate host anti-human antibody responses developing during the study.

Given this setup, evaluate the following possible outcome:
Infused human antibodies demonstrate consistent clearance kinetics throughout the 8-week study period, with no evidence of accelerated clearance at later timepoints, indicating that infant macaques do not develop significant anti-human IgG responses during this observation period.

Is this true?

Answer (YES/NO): NO